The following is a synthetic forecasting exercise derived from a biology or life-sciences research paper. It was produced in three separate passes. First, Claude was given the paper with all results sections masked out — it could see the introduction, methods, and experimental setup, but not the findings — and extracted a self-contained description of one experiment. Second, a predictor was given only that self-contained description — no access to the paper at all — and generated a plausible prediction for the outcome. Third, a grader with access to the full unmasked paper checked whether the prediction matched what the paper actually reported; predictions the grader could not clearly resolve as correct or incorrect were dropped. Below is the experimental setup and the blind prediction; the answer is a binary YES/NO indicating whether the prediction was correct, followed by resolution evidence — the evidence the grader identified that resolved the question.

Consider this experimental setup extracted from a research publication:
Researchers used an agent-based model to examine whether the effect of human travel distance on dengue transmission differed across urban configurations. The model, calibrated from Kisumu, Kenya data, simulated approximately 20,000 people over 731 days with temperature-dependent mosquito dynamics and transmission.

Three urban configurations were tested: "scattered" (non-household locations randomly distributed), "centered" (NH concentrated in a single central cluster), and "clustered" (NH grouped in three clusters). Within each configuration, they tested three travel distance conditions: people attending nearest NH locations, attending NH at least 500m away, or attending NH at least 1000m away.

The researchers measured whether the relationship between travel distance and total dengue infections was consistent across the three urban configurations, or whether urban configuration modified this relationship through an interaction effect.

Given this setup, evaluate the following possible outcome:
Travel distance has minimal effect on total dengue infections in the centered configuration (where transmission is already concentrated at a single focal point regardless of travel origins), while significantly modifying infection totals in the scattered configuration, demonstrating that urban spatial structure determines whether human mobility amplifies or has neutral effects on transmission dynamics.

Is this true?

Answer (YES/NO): NO